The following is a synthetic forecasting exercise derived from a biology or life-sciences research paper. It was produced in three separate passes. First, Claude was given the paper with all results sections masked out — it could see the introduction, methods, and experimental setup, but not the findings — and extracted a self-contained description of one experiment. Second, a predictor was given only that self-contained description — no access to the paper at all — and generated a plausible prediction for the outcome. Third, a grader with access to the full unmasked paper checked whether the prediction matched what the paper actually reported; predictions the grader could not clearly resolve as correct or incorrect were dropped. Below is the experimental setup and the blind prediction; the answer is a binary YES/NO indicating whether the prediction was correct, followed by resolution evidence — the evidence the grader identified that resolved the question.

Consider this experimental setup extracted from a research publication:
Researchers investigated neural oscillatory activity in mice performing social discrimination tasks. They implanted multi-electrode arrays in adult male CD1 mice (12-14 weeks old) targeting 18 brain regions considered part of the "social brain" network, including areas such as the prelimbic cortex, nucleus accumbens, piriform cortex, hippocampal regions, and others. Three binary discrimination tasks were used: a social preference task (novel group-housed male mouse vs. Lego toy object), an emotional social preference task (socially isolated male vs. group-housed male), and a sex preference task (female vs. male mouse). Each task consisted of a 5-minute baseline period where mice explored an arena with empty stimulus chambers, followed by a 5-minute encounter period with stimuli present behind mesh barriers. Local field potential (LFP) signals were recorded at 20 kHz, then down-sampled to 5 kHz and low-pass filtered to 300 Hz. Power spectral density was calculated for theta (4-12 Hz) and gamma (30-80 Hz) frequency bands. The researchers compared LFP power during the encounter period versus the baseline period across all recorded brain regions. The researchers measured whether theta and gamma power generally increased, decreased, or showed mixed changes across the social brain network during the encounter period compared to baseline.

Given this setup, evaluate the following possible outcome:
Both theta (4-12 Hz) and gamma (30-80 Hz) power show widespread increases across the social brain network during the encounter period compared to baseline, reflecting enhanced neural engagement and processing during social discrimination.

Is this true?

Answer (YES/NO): YES